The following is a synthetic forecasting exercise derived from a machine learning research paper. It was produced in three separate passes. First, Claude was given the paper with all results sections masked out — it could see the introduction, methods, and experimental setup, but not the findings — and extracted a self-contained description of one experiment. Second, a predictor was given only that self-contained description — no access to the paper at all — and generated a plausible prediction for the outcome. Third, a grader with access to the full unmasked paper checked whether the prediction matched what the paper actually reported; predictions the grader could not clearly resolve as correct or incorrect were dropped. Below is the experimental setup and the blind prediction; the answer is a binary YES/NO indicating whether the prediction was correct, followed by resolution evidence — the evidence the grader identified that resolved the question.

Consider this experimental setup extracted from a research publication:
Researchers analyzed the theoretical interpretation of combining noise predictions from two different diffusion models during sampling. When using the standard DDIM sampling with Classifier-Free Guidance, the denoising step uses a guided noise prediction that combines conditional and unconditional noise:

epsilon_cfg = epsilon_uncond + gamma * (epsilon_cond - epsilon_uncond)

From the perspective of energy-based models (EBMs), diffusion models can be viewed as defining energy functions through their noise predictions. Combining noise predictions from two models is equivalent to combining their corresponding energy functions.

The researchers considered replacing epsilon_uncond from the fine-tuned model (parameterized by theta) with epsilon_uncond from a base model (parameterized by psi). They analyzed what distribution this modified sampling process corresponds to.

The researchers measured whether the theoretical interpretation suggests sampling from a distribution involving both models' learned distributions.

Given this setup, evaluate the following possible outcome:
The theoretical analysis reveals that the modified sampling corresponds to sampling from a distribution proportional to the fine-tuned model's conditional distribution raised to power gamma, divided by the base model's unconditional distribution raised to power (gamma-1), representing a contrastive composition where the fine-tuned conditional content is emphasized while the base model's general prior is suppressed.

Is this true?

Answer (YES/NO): NO